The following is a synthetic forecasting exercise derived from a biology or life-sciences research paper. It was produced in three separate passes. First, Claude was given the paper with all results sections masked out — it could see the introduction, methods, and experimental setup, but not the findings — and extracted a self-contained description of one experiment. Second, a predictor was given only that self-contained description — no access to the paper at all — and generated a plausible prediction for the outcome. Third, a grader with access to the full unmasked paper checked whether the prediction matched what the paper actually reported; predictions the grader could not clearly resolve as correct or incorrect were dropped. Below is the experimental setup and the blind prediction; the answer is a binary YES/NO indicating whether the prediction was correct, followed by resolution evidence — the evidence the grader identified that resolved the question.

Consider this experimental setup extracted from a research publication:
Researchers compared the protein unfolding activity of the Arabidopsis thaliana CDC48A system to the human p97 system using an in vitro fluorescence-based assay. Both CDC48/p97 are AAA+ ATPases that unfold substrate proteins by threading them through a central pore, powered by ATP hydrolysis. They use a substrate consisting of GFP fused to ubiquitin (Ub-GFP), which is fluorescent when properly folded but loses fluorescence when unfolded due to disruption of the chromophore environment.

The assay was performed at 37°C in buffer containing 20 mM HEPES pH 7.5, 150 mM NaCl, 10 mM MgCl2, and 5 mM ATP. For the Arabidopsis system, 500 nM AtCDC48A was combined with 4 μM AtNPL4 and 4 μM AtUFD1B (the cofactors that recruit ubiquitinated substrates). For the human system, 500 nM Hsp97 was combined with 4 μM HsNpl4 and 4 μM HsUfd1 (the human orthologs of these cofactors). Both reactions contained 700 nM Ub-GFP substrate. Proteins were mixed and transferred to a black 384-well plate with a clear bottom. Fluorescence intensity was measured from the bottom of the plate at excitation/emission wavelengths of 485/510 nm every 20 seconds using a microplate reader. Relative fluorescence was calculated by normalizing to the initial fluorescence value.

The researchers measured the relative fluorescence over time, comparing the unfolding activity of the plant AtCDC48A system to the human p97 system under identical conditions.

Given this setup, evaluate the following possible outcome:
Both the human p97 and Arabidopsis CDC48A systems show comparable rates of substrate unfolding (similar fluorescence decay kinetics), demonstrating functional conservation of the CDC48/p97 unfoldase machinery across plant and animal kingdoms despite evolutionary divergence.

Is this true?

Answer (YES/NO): YES